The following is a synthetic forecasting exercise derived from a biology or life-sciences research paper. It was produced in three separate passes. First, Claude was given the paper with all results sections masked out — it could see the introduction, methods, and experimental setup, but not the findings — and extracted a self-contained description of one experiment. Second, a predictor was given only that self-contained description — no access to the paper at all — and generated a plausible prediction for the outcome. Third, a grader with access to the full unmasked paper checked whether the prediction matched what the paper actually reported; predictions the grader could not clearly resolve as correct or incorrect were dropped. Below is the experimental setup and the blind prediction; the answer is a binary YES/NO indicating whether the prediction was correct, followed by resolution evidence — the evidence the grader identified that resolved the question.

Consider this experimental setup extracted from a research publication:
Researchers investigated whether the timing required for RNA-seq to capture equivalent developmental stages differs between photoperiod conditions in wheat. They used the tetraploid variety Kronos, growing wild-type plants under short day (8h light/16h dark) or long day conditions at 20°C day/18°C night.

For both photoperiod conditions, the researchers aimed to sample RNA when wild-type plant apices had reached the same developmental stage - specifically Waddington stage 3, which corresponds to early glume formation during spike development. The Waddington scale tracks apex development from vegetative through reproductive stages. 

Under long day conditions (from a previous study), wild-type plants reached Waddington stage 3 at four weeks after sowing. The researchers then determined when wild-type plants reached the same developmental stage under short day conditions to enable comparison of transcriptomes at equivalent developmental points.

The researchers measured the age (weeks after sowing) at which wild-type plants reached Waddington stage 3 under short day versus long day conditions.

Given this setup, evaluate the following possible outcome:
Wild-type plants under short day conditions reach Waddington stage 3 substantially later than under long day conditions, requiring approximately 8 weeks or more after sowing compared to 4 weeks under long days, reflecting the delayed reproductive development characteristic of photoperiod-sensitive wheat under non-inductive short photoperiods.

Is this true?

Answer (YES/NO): YES